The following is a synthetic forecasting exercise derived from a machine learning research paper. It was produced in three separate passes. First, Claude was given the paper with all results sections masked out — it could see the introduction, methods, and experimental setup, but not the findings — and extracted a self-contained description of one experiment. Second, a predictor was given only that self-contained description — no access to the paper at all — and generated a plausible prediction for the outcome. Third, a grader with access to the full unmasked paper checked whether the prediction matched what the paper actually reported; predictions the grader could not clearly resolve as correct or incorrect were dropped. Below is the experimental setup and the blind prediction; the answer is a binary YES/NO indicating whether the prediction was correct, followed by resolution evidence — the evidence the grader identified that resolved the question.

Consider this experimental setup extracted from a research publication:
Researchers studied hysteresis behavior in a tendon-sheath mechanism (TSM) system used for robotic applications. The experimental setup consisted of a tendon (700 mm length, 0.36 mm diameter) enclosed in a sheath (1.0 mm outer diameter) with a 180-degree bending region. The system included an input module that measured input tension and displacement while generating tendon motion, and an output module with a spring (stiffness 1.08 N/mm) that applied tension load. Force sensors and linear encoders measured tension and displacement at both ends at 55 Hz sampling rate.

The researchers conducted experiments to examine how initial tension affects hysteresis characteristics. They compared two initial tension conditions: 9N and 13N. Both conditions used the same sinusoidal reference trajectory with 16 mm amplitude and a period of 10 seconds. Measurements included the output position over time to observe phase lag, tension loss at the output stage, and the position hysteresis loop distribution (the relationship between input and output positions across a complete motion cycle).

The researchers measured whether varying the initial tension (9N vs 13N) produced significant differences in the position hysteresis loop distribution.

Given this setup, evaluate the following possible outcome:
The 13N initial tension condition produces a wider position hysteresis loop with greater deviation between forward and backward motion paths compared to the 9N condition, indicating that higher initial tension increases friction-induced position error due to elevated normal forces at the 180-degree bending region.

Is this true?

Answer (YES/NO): NO